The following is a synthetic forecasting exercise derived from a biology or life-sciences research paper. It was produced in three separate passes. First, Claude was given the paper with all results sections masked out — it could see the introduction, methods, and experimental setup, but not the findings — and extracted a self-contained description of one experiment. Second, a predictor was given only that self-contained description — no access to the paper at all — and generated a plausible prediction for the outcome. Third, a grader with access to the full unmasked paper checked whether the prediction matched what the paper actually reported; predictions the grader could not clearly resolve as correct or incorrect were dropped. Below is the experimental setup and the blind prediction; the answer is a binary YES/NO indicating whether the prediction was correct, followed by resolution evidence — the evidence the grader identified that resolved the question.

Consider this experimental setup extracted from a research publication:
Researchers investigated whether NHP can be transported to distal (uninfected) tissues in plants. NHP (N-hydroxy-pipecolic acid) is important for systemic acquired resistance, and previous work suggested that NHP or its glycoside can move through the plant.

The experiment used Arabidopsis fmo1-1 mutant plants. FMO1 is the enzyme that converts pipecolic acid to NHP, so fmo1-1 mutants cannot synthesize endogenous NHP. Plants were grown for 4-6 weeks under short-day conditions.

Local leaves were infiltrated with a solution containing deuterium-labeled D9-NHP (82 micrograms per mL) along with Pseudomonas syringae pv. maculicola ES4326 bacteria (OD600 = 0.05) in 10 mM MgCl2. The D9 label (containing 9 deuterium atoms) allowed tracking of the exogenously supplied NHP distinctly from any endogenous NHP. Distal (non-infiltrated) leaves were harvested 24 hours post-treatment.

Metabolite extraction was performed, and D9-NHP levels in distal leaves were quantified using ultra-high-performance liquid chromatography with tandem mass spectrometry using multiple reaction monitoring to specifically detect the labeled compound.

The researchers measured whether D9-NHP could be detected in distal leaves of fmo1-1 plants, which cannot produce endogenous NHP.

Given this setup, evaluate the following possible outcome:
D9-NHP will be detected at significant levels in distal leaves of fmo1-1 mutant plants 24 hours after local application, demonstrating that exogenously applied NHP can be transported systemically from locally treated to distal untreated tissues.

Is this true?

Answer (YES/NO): YES